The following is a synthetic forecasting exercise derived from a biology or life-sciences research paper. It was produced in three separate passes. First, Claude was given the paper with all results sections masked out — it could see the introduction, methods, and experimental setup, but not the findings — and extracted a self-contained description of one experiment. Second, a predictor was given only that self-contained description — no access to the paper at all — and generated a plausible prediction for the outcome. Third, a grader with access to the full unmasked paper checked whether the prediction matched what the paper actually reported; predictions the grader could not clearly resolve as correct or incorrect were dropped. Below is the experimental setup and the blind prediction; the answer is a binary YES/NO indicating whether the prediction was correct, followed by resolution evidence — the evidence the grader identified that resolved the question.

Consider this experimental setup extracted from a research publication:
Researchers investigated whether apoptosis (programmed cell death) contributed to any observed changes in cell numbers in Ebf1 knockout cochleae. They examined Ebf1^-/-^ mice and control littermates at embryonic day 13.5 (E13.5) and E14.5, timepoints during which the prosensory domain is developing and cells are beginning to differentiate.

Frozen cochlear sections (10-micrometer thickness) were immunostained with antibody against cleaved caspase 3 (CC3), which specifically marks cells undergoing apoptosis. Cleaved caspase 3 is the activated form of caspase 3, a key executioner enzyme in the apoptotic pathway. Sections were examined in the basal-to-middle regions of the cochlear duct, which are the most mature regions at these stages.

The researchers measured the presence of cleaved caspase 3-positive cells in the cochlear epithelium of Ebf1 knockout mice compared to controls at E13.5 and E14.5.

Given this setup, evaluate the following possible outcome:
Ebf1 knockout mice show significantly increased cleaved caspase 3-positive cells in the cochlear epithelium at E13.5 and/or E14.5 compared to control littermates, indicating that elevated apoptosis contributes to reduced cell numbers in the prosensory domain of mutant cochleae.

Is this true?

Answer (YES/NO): NO